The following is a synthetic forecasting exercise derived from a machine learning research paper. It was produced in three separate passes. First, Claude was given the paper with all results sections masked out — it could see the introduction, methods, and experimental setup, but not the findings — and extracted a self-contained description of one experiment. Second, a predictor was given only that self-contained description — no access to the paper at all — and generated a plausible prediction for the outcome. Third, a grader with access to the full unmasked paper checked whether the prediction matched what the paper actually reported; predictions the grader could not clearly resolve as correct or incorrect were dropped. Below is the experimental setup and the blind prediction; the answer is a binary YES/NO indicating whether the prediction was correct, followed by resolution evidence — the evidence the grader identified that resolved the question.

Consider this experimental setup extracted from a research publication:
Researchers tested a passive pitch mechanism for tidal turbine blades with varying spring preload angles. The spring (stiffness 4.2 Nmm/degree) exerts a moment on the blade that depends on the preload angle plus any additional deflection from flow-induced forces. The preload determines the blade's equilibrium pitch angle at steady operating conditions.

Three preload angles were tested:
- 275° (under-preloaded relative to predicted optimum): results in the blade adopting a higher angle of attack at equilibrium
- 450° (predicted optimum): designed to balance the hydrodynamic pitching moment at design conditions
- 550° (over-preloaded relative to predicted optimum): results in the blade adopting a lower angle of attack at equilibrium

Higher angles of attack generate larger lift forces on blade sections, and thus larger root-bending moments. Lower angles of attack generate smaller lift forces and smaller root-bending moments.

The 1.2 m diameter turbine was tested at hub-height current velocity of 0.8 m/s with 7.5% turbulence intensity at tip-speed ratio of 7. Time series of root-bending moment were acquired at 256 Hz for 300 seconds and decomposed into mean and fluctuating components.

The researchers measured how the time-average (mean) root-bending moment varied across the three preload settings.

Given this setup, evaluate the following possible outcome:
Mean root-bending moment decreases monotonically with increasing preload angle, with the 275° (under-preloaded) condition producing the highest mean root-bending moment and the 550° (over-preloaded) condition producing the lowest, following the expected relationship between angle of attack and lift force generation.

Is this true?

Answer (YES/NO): NO